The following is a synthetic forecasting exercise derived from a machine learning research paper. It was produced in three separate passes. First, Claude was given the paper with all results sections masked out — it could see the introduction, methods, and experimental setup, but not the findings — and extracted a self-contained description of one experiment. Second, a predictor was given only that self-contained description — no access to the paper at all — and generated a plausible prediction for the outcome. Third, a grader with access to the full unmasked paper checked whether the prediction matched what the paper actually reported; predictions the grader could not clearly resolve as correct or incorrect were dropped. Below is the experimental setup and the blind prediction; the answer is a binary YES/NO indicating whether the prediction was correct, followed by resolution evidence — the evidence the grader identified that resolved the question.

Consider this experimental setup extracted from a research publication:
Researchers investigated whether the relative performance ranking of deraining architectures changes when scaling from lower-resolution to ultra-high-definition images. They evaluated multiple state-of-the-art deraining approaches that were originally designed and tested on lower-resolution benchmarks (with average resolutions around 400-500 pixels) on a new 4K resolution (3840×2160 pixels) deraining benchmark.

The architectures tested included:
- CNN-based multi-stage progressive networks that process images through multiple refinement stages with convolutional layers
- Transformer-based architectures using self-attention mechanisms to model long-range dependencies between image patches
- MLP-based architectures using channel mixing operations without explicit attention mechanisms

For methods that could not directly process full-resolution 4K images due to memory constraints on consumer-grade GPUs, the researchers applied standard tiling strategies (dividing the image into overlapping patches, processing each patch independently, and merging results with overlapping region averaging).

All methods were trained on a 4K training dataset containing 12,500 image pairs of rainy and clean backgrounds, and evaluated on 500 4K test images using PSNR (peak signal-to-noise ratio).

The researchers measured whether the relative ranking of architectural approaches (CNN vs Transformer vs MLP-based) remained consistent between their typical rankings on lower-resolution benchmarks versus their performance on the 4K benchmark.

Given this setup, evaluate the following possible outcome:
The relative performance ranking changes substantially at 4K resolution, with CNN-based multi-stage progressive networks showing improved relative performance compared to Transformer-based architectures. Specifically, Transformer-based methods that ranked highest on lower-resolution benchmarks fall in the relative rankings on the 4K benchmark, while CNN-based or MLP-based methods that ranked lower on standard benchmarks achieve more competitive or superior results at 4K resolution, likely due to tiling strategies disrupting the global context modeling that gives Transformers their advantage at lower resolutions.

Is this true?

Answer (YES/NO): NO